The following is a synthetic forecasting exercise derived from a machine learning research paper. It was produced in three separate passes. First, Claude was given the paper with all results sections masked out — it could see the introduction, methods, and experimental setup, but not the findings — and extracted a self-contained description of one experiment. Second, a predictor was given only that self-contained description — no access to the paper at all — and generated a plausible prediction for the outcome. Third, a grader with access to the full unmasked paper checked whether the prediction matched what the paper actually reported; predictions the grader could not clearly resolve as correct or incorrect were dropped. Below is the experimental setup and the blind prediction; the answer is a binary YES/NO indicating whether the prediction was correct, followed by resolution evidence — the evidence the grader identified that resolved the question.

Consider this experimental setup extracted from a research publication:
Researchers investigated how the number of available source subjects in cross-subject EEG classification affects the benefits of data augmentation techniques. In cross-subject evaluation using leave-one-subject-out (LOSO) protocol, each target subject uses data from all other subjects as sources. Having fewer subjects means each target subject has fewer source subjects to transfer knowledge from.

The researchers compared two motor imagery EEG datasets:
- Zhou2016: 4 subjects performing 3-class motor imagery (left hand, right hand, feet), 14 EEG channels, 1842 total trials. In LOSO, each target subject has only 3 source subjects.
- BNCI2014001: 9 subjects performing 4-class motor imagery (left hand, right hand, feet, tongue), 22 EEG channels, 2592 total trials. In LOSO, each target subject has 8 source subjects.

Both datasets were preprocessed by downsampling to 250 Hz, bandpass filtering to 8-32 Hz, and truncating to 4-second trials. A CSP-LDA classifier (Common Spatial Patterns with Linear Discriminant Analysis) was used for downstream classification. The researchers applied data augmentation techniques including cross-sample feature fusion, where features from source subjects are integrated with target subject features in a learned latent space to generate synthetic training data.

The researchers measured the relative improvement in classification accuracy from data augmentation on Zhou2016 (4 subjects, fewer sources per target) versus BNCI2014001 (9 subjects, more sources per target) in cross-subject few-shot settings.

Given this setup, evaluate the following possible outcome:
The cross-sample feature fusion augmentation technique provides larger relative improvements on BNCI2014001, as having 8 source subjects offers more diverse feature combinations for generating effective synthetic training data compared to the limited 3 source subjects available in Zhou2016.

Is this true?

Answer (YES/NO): YES